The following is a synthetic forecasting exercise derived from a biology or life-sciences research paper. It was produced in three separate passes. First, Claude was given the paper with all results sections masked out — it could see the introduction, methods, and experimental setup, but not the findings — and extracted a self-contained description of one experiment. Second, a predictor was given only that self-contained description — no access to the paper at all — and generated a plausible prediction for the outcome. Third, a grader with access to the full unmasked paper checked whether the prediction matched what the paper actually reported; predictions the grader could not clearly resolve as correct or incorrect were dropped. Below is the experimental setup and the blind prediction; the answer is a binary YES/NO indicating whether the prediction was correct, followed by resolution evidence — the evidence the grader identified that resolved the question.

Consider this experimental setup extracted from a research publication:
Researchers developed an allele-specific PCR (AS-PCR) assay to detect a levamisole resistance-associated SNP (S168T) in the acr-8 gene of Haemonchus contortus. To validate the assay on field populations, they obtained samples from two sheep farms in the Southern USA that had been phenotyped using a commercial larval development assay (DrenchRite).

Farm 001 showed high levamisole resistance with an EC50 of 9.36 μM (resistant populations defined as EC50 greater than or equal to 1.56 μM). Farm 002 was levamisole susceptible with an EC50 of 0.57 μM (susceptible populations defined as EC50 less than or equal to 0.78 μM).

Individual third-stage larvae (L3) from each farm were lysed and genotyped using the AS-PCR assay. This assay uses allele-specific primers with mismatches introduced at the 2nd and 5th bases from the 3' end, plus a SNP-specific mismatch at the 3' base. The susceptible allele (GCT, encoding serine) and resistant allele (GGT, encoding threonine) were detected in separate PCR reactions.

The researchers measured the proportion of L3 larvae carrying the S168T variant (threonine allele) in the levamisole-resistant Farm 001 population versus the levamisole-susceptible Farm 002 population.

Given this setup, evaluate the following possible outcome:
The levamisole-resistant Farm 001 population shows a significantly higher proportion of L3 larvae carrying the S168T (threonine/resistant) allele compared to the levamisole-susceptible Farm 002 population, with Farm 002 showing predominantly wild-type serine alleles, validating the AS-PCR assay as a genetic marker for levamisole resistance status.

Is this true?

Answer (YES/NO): YES